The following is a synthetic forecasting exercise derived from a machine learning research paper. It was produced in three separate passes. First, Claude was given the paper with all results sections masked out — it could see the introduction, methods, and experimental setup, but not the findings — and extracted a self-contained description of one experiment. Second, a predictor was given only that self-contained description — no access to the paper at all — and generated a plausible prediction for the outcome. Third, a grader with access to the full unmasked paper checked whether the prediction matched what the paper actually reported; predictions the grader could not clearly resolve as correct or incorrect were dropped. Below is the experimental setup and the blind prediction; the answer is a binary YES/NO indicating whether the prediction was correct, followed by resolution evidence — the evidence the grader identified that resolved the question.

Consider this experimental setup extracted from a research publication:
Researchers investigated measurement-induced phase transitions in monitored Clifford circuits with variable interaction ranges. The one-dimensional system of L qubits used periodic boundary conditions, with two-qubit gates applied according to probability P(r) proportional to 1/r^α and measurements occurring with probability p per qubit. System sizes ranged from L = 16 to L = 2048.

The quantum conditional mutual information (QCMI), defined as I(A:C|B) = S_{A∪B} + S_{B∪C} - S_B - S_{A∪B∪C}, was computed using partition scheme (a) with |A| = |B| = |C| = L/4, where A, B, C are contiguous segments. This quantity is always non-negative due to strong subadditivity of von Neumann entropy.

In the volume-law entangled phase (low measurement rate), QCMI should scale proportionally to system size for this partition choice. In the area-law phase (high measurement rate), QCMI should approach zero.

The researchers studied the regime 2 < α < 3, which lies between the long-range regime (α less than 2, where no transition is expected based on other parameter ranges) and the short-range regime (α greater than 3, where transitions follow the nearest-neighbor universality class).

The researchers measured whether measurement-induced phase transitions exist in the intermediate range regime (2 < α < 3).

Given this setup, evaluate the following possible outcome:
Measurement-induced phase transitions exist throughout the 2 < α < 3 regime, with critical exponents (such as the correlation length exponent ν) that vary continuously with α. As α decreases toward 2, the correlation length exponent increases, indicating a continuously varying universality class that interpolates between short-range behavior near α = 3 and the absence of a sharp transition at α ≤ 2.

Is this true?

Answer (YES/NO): YES